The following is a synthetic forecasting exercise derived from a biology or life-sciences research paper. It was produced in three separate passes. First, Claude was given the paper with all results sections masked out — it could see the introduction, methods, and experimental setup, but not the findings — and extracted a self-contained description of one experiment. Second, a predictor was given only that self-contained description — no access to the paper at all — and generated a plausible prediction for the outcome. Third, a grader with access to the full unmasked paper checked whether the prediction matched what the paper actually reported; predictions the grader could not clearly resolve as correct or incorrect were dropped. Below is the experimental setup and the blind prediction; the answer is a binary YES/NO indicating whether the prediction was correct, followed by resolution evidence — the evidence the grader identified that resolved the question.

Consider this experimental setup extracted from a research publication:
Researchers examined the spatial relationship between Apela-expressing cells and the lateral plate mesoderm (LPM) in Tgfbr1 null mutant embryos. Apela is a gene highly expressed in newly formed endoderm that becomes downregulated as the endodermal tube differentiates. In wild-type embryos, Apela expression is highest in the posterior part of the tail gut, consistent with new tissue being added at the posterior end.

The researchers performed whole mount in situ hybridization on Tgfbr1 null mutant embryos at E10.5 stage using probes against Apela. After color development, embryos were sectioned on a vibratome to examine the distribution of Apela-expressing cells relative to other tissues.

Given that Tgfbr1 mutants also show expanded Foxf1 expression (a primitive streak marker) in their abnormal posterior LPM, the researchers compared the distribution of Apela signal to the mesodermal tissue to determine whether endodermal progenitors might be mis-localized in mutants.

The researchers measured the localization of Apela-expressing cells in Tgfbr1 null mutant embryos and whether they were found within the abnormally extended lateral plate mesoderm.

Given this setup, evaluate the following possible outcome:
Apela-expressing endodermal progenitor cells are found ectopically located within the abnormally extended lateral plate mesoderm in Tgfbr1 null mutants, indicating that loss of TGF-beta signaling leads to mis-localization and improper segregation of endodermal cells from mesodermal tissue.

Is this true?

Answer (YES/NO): YES